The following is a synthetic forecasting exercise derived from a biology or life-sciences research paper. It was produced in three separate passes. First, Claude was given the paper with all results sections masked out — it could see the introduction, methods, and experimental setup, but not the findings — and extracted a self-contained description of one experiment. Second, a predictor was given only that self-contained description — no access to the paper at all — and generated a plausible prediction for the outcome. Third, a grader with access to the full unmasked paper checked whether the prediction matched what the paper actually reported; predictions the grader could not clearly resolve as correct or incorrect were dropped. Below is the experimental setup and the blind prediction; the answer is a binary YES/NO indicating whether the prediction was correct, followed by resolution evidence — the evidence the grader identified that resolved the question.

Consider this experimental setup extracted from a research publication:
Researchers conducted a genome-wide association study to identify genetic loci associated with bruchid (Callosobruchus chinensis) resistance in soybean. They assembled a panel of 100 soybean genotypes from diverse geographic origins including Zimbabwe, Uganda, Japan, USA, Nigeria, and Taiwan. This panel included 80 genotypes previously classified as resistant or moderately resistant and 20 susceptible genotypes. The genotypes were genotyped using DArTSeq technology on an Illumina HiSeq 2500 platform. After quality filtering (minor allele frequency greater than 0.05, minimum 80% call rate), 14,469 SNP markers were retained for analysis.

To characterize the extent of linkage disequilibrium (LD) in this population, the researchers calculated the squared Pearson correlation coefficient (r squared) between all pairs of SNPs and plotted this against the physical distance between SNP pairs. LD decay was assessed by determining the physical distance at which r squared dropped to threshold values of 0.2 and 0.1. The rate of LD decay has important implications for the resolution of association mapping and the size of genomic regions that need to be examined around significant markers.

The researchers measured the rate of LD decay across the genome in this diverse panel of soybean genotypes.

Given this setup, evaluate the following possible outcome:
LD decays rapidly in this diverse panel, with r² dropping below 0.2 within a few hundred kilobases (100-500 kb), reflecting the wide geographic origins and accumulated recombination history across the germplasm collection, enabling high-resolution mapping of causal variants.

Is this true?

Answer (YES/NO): NO